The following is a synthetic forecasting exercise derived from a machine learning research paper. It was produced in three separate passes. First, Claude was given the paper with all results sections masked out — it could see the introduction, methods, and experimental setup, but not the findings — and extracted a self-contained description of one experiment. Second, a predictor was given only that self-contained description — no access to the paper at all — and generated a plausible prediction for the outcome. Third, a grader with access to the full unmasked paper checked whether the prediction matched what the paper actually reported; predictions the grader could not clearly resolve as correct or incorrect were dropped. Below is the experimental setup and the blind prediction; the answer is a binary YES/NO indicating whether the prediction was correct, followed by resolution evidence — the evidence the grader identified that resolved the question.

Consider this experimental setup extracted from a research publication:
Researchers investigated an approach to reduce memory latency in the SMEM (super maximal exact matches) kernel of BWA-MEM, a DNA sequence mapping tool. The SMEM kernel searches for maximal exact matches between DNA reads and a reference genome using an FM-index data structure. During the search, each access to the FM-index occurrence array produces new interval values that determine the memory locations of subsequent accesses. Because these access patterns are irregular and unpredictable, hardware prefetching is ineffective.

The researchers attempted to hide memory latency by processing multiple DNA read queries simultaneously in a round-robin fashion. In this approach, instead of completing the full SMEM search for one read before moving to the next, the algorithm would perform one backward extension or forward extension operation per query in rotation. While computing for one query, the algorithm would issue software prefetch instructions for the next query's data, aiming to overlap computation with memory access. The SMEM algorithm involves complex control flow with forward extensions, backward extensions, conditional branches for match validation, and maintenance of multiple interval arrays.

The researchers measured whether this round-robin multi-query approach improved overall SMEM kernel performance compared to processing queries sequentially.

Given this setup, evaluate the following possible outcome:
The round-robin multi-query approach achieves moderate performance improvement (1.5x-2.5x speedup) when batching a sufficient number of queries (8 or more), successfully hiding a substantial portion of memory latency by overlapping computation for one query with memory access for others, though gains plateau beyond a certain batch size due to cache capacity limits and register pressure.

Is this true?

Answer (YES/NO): NO